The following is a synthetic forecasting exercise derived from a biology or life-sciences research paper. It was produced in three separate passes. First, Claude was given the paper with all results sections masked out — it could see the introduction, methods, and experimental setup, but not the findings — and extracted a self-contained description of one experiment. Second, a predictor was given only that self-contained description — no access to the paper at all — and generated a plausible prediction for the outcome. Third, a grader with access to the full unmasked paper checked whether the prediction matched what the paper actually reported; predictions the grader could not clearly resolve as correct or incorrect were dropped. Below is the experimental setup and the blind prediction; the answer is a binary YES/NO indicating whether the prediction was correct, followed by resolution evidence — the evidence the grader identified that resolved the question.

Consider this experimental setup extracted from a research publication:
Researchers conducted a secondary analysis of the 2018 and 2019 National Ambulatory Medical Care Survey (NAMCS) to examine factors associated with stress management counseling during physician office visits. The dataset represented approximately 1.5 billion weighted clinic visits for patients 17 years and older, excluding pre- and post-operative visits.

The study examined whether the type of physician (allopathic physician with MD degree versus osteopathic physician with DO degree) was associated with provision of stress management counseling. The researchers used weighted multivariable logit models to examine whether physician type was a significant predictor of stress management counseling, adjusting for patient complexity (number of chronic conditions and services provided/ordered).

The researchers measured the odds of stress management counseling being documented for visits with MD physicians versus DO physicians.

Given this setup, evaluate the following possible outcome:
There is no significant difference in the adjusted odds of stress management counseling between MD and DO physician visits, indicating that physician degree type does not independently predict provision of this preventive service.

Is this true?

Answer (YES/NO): YES